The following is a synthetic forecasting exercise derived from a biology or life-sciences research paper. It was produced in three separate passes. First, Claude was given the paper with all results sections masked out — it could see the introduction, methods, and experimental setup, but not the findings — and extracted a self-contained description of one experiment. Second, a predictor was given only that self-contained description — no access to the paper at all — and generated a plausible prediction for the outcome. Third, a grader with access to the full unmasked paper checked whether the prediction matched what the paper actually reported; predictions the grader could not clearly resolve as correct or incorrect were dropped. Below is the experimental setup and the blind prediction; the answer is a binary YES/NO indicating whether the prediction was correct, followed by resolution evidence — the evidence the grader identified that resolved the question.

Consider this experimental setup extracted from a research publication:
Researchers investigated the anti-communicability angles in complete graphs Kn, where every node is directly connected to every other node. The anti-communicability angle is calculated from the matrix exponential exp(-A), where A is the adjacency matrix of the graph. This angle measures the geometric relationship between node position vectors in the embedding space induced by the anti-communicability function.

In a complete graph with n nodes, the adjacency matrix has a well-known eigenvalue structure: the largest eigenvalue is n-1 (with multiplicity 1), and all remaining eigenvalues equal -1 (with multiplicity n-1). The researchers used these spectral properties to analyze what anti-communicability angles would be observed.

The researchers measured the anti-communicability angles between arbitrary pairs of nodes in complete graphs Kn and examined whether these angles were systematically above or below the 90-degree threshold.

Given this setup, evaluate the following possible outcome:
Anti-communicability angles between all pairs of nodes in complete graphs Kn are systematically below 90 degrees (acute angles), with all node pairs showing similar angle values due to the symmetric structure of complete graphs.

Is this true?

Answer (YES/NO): NO